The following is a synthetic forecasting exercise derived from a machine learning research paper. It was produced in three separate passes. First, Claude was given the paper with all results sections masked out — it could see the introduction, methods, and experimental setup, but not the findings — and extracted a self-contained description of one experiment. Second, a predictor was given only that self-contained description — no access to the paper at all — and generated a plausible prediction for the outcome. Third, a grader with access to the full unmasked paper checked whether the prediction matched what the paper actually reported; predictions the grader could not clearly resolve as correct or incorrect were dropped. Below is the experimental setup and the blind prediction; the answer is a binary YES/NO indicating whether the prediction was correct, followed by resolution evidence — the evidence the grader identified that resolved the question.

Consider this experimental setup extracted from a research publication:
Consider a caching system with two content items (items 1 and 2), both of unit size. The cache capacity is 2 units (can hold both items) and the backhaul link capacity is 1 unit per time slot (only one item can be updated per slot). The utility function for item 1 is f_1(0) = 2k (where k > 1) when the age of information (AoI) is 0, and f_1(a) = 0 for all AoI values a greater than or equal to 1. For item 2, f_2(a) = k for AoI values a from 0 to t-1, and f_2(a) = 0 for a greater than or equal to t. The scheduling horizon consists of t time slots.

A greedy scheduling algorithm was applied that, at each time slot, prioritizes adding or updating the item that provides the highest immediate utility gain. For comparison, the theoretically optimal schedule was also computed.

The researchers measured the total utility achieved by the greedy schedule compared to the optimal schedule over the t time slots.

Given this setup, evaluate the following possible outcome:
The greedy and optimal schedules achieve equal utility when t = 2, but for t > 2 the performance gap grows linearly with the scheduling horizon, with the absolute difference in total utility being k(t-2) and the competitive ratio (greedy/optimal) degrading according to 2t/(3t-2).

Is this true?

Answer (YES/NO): YES